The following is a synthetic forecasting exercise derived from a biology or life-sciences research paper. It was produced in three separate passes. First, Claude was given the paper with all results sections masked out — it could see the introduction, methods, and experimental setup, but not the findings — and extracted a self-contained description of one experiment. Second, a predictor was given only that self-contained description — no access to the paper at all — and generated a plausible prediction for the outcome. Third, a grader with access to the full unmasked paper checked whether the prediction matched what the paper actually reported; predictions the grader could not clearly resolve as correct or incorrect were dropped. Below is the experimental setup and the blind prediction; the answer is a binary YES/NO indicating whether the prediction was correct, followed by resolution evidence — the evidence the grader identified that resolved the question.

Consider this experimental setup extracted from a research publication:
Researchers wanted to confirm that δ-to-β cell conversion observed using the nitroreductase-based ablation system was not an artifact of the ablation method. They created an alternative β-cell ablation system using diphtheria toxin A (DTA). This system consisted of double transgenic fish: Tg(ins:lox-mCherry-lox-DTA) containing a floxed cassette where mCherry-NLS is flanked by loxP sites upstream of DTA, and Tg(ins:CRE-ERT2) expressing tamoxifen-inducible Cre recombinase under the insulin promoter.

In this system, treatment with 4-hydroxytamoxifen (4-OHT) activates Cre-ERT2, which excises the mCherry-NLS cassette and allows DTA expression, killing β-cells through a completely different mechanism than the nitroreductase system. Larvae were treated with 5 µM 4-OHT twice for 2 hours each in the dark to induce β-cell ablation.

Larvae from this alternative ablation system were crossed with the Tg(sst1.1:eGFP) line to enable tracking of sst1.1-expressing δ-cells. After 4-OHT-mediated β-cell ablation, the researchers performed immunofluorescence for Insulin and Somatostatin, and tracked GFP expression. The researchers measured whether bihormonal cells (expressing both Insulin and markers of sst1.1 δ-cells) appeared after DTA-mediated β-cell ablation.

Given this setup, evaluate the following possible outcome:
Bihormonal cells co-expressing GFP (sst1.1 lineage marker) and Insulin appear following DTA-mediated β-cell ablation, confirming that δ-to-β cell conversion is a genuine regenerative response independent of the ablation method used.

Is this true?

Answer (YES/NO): YES